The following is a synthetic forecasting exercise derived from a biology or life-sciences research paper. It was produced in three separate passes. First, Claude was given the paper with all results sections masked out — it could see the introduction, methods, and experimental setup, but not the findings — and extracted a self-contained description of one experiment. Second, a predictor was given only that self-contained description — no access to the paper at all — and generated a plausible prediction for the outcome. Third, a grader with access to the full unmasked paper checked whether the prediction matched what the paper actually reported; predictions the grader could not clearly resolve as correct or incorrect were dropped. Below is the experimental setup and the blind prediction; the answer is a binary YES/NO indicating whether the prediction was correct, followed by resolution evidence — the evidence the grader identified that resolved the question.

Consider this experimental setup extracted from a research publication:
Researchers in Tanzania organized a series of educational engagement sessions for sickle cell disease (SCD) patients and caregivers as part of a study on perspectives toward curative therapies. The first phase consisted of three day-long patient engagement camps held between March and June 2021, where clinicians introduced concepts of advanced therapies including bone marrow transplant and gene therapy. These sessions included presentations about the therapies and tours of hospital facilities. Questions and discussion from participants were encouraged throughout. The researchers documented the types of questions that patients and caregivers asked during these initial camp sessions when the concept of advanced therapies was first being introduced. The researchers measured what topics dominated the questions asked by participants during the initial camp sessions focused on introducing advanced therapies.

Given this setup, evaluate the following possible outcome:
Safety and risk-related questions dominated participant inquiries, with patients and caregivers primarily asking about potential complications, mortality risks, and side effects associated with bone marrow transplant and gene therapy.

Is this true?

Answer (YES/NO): NO